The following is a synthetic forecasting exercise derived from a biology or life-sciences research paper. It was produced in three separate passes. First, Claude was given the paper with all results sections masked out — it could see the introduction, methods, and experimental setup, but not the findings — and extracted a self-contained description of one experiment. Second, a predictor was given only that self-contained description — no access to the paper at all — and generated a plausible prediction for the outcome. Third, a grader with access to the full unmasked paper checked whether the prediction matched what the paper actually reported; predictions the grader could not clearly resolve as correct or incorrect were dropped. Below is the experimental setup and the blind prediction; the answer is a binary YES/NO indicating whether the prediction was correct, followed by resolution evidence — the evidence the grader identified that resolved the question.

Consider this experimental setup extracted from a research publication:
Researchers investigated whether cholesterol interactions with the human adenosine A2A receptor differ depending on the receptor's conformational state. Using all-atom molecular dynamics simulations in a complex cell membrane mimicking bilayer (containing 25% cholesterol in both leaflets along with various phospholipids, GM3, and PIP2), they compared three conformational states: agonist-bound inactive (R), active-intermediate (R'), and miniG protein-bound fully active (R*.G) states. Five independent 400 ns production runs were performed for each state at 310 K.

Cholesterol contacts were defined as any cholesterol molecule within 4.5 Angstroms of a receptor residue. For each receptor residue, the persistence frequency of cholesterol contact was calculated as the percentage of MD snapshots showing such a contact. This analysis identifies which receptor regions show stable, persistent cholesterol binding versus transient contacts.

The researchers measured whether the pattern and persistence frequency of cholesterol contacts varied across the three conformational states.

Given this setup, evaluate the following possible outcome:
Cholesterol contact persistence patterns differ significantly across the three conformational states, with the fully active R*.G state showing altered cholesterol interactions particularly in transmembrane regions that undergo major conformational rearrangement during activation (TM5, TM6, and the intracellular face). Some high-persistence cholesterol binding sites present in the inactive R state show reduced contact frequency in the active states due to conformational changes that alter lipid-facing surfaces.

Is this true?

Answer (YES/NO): NO